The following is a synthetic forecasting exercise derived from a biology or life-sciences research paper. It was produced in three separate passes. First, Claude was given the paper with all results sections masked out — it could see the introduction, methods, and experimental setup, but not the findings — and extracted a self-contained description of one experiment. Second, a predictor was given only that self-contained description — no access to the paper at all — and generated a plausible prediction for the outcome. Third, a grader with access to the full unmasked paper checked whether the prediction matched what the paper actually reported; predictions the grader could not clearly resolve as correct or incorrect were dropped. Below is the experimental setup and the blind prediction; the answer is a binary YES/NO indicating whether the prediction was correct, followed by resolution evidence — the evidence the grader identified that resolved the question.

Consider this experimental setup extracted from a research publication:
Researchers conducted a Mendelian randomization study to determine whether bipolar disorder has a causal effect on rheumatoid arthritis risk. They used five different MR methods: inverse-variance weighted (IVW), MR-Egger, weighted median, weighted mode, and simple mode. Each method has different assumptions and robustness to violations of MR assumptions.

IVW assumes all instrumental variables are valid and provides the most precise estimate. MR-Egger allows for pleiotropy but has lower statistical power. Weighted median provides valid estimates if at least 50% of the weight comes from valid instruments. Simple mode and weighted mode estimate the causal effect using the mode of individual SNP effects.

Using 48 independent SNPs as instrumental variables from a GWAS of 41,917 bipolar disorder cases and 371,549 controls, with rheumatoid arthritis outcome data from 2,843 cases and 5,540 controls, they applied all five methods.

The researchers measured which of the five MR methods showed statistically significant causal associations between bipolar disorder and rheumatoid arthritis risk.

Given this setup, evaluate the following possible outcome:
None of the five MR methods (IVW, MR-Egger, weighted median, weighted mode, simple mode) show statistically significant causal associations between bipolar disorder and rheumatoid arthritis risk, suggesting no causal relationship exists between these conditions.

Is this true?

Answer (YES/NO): NO